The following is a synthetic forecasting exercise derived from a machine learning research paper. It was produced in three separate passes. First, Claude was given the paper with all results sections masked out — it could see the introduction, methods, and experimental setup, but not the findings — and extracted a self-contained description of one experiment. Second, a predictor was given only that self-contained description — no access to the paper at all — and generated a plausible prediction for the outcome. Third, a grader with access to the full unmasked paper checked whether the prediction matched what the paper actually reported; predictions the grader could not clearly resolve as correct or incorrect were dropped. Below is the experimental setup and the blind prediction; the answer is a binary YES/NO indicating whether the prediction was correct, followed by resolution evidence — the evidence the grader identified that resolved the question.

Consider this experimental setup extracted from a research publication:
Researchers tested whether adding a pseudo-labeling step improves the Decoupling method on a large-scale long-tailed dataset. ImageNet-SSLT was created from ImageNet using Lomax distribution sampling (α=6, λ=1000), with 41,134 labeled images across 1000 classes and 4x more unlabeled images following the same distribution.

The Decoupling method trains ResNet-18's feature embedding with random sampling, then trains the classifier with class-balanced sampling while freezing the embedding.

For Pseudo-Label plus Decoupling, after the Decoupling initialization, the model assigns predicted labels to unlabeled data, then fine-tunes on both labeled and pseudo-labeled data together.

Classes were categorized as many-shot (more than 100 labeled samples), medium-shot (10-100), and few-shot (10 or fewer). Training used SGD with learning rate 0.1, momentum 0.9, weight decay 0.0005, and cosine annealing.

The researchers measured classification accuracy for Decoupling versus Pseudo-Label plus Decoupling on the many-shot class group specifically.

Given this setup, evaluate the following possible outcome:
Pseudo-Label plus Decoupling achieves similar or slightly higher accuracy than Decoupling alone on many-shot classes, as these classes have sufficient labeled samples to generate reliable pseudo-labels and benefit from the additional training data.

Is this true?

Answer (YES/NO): NO